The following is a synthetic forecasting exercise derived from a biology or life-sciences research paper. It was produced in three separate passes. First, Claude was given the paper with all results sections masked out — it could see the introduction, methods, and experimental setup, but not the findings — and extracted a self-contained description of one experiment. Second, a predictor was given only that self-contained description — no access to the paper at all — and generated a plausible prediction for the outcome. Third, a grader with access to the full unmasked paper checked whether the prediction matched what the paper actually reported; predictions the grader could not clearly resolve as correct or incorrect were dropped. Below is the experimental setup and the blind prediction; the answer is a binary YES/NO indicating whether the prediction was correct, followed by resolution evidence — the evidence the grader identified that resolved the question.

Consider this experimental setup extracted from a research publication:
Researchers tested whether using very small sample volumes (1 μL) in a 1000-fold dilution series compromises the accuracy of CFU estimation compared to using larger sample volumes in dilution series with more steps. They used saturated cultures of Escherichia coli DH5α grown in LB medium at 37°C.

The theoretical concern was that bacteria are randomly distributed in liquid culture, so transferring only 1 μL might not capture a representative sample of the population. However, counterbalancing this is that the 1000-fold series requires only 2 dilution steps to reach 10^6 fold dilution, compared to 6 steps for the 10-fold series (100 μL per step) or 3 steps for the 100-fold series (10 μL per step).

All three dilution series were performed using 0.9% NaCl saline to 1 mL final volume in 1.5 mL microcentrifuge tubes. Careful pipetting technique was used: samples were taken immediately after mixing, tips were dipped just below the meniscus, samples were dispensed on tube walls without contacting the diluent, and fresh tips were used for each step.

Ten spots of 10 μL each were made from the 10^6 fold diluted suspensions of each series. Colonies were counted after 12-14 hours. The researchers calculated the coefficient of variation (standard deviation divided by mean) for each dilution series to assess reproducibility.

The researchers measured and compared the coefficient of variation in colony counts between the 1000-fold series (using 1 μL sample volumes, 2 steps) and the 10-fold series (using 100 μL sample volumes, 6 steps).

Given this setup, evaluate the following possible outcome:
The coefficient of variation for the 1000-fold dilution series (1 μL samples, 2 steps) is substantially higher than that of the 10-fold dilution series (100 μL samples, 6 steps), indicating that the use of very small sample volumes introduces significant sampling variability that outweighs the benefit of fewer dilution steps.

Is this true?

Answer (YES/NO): NO